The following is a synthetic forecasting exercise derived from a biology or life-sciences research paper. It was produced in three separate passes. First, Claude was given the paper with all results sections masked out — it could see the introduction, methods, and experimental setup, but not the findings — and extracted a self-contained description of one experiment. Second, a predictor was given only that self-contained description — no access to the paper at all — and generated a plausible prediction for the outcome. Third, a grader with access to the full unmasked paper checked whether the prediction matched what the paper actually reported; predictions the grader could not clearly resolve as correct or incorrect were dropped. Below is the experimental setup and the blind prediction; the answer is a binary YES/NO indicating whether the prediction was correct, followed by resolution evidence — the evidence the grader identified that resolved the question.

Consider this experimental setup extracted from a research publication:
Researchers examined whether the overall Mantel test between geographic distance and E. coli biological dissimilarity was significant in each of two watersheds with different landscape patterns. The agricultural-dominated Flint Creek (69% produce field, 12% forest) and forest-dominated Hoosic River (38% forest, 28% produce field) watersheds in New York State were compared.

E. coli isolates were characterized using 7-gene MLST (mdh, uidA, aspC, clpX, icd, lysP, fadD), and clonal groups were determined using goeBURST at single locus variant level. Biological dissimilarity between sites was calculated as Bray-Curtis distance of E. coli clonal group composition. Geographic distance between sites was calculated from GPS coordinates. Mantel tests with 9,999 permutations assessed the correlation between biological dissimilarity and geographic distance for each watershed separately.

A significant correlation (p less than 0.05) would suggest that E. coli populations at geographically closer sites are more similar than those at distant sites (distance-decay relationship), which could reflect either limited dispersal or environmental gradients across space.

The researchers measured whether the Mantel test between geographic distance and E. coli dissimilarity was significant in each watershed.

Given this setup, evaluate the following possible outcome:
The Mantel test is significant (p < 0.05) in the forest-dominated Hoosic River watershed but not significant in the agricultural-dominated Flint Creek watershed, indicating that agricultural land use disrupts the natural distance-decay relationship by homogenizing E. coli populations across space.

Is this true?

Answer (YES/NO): NO